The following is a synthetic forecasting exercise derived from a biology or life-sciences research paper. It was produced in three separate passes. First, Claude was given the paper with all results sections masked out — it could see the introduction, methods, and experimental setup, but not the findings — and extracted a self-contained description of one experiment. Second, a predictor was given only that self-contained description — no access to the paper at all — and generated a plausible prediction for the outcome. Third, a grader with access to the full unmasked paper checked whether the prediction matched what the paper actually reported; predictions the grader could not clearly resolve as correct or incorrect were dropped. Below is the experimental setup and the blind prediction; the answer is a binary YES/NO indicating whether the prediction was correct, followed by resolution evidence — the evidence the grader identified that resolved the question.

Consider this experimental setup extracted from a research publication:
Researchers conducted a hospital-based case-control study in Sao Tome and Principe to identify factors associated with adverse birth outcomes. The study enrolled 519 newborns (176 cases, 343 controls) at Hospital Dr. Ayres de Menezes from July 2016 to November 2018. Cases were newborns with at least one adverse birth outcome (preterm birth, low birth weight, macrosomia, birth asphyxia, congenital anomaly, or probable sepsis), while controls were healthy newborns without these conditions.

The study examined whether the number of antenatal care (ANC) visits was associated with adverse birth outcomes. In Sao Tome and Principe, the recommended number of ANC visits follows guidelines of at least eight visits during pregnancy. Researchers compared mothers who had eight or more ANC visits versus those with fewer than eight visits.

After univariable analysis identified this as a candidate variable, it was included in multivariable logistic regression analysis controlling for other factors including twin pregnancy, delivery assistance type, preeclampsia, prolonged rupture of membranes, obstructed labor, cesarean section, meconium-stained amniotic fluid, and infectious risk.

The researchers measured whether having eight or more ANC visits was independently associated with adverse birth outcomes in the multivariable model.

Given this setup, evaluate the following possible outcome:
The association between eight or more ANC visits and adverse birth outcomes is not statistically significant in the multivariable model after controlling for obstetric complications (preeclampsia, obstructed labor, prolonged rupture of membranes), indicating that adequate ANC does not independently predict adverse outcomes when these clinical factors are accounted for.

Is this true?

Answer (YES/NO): NO